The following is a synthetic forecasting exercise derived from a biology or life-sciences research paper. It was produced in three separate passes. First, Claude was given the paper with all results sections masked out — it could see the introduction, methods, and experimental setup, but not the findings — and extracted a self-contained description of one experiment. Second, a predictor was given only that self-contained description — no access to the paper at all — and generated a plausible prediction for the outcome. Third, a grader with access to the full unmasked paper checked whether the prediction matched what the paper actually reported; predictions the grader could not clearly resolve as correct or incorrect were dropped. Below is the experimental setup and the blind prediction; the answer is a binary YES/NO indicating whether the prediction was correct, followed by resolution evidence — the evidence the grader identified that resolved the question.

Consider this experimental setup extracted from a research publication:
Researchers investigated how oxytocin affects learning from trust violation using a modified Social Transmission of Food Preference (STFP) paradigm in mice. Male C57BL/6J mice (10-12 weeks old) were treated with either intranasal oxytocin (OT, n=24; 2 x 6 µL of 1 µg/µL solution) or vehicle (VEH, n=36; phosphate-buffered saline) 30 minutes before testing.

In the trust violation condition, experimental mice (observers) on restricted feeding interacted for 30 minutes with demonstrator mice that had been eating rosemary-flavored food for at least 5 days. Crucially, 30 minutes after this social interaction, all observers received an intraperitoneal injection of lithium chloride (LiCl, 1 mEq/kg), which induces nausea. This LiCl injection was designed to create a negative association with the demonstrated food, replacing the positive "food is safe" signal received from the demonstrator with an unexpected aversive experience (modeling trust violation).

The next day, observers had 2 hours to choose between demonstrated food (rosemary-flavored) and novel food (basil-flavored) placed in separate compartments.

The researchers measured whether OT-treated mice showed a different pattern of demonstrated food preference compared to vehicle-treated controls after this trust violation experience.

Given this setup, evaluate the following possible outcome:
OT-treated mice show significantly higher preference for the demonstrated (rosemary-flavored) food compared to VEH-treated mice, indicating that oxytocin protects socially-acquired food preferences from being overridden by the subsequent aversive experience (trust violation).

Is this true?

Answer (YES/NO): NO